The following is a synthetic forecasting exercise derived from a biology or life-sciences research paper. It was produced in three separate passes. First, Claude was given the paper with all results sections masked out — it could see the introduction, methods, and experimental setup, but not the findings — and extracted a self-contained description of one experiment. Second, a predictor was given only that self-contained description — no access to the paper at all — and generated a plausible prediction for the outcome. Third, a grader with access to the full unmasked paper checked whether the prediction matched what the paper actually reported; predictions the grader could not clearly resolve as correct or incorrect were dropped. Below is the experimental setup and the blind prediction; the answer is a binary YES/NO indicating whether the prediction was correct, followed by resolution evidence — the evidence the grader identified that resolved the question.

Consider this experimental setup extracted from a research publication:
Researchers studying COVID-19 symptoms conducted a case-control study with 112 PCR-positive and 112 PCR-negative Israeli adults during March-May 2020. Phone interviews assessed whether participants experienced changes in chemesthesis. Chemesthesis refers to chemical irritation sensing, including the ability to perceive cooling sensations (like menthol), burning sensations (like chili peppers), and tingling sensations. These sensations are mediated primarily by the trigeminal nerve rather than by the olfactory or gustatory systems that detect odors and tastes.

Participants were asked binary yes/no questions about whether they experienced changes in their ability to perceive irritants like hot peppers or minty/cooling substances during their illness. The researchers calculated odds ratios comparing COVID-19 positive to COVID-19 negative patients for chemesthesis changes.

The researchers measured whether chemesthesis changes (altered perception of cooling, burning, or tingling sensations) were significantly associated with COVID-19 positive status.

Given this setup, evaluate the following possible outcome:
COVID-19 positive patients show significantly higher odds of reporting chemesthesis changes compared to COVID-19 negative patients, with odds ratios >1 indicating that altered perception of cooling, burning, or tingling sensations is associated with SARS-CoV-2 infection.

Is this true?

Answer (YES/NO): YES